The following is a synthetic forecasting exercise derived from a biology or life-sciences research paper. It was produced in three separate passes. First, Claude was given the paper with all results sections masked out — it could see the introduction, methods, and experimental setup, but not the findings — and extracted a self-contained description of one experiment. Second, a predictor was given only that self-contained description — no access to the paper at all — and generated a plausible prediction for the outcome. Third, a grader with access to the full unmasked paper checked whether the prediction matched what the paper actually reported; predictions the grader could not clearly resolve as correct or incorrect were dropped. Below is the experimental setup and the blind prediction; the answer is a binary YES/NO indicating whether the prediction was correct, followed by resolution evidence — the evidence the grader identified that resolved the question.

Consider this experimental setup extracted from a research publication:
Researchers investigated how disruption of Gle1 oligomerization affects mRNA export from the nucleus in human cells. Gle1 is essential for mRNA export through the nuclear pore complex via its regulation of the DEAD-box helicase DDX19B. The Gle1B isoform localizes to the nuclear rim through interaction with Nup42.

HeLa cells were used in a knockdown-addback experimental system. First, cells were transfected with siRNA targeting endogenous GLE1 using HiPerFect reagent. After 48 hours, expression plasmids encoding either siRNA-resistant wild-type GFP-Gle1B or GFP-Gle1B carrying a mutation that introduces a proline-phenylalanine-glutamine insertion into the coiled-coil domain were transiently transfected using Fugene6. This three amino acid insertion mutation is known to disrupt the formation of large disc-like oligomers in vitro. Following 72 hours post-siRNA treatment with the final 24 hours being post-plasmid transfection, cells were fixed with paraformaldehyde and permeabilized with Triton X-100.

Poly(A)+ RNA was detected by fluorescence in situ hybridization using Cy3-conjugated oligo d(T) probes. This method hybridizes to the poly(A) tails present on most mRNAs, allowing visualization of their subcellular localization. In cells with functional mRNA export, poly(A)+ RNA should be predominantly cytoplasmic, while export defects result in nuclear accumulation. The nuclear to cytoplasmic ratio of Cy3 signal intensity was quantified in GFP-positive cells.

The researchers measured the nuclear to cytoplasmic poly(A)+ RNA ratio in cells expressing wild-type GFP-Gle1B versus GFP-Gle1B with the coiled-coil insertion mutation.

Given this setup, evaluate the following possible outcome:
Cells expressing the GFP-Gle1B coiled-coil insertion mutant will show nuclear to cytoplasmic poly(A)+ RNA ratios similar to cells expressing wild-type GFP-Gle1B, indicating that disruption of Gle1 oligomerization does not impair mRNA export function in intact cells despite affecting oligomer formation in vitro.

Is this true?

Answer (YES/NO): NO